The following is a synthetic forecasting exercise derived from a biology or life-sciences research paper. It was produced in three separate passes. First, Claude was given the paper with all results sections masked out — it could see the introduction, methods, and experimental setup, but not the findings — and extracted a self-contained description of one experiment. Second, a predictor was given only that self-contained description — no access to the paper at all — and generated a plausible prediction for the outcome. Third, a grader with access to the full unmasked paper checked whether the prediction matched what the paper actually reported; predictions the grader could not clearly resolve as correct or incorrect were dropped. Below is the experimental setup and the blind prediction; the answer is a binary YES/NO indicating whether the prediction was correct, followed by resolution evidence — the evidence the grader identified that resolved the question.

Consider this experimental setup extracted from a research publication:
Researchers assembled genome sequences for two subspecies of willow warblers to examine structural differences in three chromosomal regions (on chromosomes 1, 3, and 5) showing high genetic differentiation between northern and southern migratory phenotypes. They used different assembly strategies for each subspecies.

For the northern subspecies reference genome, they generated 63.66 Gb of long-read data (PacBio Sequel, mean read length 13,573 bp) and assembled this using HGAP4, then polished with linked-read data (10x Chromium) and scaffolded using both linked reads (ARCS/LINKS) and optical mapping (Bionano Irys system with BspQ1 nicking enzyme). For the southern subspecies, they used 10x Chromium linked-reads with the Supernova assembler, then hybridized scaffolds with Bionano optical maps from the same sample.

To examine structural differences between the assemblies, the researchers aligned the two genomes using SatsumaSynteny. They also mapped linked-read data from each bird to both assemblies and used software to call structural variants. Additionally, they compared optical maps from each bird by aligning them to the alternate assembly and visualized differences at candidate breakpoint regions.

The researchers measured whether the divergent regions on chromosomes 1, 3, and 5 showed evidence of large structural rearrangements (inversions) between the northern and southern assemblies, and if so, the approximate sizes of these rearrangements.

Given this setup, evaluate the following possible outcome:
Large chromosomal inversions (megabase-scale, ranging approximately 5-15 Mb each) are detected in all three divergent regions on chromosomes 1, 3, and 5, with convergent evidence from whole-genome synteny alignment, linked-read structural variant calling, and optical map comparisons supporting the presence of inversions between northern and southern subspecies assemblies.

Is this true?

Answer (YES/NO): NO